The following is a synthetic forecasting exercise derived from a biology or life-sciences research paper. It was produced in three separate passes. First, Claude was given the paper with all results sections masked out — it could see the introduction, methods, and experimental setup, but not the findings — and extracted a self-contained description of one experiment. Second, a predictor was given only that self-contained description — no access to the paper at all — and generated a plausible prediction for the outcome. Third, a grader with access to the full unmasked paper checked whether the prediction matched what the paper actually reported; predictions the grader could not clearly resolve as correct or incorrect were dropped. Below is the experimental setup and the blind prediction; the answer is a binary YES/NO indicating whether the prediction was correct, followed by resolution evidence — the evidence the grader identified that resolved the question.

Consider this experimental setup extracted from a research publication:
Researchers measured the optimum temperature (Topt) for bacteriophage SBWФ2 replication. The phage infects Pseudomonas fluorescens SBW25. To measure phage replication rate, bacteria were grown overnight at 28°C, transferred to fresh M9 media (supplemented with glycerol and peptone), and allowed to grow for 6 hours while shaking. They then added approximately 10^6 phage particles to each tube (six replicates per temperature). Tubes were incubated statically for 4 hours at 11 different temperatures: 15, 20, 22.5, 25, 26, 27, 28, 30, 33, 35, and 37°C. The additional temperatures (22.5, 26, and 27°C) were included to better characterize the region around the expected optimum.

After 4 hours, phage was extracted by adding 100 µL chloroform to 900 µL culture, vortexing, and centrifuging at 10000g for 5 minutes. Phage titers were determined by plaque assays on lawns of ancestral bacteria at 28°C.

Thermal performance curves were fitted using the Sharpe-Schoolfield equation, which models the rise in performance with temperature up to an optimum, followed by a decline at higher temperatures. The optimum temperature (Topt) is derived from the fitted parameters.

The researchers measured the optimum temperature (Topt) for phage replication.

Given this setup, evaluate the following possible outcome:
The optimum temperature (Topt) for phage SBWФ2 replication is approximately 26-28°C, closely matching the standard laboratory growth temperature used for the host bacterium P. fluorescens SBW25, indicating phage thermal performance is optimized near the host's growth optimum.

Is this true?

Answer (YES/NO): YES